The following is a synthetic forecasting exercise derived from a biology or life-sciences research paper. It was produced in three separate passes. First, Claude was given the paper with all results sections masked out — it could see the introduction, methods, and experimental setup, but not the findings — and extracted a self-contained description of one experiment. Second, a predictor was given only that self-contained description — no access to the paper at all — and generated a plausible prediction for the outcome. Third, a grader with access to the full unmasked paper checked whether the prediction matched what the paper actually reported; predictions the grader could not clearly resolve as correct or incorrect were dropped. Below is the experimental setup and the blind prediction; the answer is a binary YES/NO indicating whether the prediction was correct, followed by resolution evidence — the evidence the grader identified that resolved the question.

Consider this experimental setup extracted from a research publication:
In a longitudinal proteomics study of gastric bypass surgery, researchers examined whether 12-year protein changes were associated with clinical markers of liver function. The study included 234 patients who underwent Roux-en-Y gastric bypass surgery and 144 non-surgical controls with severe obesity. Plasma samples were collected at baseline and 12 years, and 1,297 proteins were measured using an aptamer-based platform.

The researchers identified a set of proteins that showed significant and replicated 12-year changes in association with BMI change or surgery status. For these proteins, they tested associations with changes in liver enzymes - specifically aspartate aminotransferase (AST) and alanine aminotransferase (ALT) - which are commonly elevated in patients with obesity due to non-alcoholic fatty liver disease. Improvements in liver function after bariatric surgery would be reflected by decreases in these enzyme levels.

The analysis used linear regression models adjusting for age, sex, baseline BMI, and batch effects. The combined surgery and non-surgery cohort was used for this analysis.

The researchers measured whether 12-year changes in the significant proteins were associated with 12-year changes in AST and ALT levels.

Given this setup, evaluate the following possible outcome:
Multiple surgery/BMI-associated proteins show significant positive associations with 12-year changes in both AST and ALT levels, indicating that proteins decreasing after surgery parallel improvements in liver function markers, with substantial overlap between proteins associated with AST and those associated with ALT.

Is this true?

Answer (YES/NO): NO